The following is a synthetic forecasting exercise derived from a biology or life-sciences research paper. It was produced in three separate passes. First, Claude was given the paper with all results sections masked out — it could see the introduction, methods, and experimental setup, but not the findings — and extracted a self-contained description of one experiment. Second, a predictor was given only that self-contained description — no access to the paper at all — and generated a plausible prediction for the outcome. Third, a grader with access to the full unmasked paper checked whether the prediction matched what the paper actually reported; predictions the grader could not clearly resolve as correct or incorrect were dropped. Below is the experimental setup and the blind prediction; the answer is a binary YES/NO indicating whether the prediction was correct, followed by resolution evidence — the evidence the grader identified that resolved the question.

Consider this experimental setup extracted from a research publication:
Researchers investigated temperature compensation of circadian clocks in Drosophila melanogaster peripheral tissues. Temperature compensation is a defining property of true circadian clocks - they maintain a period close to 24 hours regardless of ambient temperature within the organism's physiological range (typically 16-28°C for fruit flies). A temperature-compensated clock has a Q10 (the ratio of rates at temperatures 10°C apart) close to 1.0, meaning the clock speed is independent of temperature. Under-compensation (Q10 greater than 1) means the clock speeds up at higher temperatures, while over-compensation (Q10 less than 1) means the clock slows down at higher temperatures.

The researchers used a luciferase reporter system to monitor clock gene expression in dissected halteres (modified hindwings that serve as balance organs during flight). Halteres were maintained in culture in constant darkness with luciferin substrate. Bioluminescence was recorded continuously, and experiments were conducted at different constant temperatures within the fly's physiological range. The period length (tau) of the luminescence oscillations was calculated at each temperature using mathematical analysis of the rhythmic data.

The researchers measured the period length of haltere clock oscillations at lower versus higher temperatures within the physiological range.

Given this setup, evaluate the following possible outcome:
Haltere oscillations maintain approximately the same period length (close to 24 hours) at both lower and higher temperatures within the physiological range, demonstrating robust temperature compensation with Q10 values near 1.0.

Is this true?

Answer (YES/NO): NO